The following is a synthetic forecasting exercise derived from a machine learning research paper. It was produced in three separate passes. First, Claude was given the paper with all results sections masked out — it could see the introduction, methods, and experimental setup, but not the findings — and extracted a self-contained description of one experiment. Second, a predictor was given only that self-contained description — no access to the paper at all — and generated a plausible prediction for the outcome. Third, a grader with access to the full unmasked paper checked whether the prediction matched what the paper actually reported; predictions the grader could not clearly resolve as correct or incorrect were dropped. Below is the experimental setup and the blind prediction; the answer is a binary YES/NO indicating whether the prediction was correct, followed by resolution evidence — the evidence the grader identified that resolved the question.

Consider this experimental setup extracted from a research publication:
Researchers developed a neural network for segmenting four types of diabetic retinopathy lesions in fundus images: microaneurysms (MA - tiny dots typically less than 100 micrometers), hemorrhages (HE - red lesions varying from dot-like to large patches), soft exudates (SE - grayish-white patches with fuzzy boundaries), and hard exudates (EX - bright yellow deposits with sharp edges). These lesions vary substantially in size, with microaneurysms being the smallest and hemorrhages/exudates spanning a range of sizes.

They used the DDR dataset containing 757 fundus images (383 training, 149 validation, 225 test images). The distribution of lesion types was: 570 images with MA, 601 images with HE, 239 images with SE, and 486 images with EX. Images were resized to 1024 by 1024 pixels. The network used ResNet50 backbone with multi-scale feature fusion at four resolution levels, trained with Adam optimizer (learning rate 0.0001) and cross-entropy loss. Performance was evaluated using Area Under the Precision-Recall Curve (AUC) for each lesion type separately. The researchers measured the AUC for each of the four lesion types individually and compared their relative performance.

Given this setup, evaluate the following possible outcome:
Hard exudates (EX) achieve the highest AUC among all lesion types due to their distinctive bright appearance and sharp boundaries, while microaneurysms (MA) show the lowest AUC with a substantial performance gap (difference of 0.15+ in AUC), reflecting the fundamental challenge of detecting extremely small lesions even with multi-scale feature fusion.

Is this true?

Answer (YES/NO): YES